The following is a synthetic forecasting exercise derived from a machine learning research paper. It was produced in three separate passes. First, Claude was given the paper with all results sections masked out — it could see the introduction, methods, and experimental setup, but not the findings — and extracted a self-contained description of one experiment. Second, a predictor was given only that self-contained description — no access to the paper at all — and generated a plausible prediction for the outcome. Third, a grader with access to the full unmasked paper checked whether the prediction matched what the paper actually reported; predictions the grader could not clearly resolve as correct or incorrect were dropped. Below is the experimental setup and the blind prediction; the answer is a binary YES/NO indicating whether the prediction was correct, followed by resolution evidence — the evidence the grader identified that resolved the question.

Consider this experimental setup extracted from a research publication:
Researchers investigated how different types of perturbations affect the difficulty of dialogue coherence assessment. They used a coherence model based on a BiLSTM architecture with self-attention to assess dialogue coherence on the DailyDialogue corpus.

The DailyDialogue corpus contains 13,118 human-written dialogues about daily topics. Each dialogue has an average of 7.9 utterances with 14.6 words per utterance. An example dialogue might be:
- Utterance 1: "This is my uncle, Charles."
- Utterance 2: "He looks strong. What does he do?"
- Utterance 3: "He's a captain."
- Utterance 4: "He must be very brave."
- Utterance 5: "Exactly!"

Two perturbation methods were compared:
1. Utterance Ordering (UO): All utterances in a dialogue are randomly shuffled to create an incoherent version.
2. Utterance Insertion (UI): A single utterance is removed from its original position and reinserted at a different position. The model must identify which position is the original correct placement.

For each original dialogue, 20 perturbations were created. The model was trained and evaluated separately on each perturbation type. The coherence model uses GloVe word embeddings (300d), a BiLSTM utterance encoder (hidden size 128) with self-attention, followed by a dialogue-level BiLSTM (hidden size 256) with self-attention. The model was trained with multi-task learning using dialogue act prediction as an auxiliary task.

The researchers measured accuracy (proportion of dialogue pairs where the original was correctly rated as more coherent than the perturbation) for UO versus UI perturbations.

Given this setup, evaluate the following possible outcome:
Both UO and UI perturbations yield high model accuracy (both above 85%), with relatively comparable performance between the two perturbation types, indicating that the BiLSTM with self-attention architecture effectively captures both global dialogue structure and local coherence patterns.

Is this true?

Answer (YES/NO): NO